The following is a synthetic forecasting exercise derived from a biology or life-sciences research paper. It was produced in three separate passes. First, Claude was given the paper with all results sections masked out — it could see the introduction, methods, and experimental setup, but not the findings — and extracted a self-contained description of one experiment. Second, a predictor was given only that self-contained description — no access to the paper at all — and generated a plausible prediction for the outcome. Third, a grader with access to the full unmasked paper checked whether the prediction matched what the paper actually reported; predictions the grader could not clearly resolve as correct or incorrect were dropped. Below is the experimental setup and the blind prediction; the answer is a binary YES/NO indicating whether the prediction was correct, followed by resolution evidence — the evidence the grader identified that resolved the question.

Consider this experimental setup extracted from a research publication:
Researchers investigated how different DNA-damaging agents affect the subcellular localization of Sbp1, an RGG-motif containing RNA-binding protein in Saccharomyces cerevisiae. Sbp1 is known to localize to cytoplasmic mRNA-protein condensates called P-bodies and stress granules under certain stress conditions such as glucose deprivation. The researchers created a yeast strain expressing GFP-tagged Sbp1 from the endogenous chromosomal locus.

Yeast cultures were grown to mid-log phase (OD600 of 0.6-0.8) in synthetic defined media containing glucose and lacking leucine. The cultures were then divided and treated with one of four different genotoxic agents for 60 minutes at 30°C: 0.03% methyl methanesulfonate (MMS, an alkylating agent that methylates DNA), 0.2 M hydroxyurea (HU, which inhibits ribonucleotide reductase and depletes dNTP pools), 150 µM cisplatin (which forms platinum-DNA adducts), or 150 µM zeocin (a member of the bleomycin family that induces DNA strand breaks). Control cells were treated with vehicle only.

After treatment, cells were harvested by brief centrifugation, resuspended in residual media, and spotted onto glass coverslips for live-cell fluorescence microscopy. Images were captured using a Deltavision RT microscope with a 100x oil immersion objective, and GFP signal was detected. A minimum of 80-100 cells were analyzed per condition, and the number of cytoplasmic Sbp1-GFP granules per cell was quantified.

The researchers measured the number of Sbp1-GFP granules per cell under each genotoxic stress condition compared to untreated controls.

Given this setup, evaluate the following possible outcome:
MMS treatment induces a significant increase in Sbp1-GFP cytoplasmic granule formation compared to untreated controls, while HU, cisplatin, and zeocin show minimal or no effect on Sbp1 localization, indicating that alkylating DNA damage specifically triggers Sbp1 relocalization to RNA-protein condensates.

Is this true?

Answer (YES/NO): NO